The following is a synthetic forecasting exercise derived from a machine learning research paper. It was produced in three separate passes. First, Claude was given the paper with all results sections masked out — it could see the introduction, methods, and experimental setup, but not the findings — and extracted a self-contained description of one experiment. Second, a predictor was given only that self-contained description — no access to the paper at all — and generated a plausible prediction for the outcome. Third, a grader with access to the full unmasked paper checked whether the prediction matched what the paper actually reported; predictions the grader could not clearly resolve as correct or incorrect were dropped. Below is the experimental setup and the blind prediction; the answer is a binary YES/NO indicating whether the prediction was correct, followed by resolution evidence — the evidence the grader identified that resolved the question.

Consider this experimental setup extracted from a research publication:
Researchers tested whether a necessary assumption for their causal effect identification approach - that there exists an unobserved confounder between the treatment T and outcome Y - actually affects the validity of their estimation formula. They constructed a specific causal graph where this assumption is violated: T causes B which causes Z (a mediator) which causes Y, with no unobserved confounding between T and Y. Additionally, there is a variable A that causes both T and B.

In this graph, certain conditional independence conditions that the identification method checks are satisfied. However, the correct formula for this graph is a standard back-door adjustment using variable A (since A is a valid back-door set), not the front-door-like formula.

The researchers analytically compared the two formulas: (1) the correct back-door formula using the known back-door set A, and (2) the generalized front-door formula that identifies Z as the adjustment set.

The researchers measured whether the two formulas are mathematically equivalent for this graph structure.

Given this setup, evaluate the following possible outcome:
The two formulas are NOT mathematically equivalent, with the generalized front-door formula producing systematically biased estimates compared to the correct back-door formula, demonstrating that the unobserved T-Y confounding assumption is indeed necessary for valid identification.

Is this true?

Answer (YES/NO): YES